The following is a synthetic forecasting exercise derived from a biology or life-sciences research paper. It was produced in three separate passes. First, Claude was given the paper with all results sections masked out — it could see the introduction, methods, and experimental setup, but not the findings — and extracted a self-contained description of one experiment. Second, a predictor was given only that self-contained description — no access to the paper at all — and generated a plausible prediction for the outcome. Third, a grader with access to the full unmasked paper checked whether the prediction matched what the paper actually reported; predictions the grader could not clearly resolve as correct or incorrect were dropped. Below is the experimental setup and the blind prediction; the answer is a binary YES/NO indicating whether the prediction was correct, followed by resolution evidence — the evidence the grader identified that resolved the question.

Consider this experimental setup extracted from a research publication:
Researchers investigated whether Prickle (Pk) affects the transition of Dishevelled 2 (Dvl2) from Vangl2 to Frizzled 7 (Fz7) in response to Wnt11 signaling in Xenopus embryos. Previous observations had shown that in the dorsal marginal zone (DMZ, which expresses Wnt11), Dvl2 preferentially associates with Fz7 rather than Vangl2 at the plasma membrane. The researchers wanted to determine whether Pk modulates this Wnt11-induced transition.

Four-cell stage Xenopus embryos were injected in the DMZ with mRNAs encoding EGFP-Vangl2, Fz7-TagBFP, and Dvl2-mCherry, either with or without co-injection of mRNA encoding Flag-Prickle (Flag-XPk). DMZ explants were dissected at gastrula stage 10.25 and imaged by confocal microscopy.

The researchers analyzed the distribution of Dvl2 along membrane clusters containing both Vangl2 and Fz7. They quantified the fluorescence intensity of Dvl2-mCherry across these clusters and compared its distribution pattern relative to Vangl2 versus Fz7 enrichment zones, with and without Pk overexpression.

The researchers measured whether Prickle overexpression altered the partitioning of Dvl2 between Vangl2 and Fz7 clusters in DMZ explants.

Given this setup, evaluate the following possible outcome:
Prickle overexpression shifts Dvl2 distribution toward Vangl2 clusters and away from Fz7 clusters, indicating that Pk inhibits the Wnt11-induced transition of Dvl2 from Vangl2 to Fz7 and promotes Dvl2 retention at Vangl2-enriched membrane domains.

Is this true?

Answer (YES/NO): YES